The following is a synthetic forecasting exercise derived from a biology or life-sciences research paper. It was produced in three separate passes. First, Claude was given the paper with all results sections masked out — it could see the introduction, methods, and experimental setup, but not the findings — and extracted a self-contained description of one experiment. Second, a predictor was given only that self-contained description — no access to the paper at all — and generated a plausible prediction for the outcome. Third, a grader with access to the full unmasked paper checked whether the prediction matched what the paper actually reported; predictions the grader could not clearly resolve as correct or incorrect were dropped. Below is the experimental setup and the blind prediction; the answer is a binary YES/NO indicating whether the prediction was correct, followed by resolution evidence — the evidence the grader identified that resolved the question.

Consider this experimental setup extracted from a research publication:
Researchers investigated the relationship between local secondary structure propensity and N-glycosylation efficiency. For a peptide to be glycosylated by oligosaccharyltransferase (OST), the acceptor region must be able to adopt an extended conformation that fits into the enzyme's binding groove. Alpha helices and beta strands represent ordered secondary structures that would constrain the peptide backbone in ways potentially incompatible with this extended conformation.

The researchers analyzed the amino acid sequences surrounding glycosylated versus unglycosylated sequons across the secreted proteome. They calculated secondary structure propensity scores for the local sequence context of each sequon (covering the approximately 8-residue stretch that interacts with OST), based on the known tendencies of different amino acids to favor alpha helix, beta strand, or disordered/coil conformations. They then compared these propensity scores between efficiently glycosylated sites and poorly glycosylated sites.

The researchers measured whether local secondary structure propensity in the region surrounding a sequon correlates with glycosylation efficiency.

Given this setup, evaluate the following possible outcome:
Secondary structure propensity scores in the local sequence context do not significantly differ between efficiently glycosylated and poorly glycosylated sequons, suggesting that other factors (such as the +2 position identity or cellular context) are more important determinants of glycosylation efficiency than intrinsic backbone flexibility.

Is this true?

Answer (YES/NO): NO